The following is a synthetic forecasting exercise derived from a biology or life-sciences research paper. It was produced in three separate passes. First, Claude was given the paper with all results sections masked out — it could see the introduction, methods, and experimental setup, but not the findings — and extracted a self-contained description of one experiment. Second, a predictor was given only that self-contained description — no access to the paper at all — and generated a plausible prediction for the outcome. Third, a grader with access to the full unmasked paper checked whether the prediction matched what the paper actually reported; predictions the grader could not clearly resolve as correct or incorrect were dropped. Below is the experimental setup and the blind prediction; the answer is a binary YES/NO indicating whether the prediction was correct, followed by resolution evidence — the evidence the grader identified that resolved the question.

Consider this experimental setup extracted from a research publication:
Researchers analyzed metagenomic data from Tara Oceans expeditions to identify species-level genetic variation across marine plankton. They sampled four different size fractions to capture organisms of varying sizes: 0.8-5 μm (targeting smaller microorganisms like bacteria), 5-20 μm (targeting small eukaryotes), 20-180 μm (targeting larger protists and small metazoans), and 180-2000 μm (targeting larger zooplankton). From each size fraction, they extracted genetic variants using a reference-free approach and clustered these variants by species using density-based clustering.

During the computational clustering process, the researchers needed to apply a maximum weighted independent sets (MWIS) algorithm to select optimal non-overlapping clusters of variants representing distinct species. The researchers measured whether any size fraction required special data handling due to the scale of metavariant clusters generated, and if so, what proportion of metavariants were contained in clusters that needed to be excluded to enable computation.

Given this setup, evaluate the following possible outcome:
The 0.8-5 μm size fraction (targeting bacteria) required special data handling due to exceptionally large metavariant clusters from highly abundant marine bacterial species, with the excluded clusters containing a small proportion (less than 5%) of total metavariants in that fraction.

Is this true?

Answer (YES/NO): NO